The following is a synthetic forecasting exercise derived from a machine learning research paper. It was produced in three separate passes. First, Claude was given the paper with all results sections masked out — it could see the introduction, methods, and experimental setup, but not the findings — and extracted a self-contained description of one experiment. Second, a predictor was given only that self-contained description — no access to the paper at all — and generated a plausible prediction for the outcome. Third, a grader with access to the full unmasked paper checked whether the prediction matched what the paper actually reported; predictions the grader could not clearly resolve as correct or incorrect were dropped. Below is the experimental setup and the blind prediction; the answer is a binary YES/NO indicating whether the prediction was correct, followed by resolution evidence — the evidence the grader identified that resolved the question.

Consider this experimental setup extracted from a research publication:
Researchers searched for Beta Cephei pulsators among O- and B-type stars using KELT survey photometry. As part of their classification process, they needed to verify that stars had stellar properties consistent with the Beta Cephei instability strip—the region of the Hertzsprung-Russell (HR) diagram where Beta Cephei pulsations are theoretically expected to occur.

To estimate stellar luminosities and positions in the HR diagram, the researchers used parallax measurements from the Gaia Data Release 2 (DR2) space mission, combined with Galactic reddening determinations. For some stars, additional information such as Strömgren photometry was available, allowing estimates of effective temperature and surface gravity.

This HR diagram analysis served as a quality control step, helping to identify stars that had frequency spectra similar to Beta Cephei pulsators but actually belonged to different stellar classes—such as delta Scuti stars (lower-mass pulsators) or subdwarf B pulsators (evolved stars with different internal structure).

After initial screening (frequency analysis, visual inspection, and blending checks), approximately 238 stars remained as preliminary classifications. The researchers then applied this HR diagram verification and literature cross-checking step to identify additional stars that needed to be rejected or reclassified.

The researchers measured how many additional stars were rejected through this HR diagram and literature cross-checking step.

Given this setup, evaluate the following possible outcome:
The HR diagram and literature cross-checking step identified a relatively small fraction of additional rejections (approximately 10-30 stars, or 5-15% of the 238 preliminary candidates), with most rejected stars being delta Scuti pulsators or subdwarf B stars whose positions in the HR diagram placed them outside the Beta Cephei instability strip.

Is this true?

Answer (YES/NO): NO